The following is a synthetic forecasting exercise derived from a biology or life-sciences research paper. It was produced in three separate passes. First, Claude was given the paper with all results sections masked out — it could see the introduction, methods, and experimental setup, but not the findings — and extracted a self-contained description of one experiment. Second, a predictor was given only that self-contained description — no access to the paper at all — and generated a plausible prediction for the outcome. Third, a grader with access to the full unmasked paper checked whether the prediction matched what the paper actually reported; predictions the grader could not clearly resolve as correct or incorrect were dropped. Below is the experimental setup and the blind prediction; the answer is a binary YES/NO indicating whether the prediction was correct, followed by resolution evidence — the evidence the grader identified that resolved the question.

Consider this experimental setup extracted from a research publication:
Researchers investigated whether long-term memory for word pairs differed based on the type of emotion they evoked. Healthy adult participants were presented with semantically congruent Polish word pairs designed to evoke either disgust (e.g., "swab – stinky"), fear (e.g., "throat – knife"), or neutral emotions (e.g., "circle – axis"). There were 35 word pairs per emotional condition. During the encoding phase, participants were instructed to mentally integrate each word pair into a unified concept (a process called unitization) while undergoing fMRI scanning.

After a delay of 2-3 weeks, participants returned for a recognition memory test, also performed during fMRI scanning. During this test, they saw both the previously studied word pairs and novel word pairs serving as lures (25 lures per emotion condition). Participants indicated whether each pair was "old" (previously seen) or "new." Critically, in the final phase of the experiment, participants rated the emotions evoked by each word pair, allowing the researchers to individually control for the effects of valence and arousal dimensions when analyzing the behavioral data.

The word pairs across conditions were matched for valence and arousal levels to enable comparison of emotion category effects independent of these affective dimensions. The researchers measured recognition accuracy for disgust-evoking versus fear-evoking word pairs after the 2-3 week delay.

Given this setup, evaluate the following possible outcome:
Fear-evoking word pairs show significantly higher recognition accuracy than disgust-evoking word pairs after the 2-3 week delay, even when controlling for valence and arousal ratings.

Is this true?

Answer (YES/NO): NO